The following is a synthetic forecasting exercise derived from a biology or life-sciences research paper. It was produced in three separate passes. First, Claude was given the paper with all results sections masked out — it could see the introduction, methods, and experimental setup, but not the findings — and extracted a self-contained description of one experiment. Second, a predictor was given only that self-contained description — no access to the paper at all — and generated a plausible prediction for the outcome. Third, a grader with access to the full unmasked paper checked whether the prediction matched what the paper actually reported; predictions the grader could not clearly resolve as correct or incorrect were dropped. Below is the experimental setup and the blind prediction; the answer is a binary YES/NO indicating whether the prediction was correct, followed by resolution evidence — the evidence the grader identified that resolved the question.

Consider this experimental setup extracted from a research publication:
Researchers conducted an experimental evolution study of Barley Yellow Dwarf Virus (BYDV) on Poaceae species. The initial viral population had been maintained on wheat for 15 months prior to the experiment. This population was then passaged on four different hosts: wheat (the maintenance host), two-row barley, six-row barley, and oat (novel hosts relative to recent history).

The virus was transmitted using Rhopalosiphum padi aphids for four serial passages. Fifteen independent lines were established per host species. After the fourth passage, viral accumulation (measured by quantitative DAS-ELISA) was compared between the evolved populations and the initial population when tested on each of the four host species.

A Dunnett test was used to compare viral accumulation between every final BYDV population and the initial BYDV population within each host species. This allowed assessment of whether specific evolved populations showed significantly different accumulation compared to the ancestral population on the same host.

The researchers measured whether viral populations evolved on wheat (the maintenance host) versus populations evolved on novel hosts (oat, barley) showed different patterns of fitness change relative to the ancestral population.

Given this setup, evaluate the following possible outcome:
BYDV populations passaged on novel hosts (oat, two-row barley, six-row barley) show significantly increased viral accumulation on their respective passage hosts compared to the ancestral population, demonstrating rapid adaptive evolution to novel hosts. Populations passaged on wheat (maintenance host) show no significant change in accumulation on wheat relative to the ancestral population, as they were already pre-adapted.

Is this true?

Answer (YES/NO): NO